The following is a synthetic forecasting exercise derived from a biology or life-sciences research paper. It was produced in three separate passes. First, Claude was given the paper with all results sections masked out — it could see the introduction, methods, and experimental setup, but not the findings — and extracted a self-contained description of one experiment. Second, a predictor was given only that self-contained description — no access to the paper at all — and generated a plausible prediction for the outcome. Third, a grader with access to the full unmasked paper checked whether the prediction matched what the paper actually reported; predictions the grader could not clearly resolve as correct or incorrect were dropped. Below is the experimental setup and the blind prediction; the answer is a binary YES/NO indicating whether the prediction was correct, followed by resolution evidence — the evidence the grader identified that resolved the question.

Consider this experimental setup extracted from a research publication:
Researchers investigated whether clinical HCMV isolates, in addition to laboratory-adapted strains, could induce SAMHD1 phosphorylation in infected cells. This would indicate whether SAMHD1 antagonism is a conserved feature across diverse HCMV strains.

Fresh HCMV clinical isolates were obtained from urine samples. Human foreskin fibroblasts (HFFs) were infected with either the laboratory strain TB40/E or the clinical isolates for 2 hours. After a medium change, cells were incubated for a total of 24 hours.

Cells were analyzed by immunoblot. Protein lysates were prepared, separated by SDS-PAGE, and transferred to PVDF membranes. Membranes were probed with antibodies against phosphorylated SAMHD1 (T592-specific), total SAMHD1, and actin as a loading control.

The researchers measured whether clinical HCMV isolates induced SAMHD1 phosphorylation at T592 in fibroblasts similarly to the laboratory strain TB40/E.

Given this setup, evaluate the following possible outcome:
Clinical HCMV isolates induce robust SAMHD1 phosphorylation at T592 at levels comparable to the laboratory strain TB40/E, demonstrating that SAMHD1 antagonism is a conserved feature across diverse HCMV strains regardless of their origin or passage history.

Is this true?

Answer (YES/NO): YES